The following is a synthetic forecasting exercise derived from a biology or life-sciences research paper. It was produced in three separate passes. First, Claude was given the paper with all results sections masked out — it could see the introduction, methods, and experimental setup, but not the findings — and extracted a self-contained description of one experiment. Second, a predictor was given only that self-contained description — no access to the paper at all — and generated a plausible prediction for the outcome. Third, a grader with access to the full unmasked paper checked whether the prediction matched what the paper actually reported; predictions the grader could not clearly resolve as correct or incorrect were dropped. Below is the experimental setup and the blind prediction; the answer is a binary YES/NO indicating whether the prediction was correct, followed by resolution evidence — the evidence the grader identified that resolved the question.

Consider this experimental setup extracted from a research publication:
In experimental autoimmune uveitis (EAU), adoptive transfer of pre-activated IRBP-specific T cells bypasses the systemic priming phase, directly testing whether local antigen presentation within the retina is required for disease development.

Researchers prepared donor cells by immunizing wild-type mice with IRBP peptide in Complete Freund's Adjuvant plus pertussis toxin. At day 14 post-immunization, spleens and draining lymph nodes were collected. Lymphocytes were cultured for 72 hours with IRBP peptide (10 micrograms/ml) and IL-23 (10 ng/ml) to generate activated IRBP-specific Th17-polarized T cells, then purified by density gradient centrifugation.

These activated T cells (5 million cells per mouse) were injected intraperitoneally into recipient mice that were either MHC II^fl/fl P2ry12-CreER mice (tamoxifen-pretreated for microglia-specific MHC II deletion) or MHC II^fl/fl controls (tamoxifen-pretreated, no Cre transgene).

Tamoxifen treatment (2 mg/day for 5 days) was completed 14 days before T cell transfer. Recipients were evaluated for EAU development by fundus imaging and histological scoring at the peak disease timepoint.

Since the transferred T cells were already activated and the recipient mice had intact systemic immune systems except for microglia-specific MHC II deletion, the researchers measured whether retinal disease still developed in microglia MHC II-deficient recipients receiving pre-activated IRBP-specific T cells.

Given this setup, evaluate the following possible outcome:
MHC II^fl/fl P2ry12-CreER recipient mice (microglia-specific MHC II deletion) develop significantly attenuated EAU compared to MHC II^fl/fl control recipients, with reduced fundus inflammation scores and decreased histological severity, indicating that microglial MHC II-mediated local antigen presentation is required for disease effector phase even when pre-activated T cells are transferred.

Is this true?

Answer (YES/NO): YES